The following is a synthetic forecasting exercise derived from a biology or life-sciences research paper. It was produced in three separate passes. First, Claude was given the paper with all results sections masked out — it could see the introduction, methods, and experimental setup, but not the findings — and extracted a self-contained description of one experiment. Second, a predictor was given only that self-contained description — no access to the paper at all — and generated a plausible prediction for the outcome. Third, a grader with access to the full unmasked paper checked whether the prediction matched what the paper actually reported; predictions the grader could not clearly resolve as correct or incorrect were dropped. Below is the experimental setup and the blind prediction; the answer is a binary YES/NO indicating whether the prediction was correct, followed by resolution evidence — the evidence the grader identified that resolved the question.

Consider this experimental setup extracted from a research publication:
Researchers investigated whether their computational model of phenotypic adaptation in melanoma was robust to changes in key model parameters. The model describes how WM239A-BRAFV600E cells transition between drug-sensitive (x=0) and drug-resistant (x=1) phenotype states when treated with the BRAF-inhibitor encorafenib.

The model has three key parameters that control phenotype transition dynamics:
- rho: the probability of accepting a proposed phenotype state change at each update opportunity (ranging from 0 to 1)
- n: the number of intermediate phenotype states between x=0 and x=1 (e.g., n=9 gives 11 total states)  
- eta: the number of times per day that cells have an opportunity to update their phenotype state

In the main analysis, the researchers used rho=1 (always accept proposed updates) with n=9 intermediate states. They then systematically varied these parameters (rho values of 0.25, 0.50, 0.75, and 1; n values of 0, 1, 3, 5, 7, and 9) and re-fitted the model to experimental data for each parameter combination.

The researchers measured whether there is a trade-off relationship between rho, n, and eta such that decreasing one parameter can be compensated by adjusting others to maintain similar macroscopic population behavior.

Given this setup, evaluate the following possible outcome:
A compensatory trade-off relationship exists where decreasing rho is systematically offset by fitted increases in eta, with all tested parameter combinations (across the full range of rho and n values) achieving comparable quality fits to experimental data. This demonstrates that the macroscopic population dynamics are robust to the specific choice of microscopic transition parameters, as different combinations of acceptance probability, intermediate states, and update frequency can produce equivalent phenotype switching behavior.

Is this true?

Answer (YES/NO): NO